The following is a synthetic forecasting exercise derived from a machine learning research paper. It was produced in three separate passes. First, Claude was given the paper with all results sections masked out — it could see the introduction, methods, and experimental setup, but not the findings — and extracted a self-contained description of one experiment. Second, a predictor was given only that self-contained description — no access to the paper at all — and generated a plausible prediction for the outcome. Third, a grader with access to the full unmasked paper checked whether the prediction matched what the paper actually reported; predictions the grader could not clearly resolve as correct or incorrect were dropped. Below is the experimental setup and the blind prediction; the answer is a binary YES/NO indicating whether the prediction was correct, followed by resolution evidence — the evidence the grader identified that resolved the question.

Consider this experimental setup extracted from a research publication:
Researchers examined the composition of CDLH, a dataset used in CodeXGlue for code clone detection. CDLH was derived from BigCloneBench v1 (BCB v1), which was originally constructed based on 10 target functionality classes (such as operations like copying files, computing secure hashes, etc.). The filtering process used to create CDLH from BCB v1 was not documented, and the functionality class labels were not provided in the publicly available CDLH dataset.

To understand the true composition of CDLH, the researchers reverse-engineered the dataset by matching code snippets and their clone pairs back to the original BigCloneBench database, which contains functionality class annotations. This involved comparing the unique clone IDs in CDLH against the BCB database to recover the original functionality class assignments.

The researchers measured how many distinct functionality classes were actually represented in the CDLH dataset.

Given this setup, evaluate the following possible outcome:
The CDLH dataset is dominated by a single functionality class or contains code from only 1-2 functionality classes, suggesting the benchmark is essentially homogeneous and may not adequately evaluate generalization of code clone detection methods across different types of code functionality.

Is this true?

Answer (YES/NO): NO